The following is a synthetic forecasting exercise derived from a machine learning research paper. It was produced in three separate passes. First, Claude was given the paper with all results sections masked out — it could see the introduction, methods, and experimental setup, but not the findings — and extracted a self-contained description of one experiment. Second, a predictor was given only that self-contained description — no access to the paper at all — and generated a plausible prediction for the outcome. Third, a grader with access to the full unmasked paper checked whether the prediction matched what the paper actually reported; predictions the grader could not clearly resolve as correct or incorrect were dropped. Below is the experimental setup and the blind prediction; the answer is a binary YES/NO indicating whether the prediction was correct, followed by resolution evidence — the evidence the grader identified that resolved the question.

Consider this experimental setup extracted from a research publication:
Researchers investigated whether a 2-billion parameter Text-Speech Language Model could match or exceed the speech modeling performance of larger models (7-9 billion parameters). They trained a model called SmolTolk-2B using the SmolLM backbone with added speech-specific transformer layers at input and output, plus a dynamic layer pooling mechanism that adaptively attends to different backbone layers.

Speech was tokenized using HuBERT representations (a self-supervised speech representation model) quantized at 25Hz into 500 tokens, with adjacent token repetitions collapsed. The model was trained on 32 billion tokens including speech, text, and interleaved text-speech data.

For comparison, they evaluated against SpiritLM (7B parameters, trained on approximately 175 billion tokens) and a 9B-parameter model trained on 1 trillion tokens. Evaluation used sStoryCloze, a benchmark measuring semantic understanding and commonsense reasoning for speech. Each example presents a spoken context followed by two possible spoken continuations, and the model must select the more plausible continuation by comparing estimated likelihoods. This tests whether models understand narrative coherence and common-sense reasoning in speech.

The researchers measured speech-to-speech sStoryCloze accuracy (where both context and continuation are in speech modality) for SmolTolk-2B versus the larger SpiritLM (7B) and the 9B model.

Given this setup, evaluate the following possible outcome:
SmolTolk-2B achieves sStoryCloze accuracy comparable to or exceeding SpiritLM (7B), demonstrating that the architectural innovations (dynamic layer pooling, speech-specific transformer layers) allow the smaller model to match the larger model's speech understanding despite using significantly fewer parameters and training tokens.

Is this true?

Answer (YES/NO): NO